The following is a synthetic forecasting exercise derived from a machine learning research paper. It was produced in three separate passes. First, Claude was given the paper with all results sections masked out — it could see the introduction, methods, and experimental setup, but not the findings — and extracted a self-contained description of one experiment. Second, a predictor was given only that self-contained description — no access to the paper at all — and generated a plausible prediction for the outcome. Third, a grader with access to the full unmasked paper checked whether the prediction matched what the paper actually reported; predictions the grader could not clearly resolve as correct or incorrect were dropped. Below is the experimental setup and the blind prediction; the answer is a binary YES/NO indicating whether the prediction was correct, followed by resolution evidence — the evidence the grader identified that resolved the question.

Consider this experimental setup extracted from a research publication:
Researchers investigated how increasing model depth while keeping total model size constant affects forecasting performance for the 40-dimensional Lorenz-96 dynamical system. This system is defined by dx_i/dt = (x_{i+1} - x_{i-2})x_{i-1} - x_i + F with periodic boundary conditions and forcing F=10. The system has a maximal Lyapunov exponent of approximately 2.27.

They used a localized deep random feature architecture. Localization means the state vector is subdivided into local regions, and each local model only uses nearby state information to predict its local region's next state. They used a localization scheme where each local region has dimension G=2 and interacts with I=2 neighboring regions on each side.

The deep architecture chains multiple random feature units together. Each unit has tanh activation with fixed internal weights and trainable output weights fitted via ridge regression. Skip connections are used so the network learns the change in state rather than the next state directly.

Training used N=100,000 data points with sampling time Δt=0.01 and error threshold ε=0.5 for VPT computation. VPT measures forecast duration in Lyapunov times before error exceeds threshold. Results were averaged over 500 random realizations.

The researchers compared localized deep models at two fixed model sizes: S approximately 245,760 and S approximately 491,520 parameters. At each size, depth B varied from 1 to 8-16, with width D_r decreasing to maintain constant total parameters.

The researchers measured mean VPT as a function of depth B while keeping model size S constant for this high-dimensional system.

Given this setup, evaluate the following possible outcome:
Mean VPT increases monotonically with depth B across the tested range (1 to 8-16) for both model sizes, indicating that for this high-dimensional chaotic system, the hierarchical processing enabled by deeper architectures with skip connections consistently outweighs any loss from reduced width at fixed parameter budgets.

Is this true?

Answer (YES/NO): NO